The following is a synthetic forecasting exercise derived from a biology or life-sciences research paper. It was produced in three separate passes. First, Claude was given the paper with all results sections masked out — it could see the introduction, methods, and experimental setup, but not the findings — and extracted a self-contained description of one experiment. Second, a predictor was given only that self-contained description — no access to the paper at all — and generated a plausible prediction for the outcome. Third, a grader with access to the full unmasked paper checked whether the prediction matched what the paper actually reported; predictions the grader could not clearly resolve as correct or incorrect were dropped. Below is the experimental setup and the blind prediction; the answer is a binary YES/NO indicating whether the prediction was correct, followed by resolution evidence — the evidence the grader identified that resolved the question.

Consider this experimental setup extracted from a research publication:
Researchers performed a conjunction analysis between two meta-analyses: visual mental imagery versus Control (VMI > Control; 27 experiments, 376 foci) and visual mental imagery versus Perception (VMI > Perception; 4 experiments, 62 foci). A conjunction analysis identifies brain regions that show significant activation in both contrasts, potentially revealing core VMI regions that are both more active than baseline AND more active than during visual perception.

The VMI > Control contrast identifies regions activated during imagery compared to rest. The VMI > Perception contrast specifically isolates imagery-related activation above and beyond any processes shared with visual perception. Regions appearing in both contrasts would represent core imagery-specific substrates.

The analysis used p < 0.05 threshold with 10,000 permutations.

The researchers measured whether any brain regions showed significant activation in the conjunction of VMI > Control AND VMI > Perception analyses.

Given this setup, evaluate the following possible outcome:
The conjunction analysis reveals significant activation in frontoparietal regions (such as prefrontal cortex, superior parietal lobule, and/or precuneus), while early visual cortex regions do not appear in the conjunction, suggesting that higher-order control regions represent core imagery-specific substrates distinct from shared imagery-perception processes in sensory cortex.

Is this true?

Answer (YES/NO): NO